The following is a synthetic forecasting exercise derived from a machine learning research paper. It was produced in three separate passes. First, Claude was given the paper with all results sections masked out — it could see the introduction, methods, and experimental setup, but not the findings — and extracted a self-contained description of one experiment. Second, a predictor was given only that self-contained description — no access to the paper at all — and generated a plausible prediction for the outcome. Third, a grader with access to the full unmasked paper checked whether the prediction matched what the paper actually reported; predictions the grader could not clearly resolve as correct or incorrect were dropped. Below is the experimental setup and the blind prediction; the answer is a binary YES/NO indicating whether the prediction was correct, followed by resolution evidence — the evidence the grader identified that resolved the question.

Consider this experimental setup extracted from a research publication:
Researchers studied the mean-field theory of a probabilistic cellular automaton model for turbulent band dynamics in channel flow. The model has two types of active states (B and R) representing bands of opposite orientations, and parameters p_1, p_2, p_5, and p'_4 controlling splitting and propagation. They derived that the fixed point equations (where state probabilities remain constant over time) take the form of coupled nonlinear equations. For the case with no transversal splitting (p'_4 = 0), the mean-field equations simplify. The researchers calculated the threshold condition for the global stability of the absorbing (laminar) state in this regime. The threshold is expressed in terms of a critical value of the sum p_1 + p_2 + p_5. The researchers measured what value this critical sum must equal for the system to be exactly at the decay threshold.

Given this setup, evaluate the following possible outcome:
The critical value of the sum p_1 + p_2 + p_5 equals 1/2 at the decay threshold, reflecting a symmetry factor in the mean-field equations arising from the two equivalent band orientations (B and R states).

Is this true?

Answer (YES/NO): NO